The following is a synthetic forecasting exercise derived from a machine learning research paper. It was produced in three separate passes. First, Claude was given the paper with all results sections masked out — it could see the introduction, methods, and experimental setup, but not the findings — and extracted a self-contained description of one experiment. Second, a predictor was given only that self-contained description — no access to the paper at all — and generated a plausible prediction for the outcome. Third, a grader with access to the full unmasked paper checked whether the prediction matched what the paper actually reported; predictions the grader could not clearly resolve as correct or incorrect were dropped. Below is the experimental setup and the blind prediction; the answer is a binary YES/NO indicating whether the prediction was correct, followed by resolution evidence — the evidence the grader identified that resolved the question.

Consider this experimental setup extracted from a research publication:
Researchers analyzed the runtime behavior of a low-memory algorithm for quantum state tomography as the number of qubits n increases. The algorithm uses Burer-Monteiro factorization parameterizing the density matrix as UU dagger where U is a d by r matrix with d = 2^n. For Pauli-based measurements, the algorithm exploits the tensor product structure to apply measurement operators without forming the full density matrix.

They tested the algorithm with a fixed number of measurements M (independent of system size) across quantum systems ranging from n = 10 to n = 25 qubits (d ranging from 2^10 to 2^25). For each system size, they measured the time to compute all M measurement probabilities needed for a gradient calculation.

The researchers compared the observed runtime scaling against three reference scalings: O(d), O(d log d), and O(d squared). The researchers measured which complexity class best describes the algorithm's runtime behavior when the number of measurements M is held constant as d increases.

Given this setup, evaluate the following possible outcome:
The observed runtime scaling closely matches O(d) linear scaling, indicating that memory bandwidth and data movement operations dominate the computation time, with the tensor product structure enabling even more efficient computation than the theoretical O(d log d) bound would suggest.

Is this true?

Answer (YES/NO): NO